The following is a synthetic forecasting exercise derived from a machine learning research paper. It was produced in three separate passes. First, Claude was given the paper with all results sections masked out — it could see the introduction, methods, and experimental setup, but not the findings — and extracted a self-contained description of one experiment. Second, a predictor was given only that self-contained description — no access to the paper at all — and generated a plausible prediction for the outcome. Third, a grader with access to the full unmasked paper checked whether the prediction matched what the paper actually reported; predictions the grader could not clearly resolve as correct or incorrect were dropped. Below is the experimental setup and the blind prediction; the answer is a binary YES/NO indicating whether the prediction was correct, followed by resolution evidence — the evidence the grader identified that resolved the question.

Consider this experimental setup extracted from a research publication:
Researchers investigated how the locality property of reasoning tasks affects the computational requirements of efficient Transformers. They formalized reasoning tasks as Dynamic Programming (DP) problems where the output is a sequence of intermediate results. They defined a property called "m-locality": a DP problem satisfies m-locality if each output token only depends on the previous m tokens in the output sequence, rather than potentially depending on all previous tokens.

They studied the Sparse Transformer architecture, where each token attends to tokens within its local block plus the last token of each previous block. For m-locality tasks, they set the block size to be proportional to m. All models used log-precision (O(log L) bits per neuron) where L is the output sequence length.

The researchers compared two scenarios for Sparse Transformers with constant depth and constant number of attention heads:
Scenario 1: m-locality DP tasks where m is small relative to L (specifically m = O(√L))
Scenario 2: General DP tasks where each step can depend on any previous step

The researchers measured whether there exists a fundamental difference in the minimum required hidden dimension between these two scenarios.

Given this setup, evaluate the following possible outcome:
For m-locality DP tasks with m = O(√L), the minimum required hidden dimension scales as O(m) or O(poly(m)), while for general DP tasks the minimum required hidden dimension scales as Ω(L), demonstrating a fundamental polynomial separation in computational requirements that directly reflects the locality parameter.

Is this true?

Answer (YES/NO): NO